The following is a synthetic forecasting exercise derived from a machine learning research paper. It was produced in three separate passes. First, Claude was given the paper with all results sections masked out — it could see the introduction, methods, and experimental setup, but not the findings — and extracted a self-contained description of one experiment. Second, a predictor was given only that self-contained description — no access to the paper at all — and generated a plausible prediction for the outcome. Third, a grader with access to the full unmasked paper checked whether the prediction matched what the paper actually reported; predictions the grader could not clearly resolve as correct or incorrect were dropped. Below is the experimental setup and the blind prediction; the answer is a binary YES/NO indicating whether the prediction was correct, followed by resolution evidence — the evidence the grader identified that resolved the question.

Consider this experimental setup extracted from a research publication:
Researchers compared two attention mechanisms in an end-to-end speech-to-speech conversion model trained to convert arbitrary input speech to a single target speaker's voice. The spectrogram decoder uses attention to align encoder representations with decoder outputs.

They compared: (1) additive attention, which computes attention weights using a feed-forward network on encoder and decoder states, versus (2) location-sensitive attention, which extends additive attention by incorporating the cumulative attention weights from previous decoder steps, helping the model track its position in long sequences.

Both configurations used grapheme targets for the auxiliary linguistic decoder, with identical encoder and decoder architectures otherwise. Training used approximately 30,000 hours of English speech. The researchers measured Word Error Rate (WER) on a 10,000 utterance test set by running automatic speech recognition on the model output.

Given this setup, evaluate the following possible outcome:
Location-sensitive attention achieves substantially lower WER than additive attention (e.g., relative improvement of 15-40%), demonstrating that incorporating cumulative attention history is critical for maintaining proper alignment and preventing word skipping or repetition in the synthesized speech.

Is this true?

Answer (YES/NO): NO